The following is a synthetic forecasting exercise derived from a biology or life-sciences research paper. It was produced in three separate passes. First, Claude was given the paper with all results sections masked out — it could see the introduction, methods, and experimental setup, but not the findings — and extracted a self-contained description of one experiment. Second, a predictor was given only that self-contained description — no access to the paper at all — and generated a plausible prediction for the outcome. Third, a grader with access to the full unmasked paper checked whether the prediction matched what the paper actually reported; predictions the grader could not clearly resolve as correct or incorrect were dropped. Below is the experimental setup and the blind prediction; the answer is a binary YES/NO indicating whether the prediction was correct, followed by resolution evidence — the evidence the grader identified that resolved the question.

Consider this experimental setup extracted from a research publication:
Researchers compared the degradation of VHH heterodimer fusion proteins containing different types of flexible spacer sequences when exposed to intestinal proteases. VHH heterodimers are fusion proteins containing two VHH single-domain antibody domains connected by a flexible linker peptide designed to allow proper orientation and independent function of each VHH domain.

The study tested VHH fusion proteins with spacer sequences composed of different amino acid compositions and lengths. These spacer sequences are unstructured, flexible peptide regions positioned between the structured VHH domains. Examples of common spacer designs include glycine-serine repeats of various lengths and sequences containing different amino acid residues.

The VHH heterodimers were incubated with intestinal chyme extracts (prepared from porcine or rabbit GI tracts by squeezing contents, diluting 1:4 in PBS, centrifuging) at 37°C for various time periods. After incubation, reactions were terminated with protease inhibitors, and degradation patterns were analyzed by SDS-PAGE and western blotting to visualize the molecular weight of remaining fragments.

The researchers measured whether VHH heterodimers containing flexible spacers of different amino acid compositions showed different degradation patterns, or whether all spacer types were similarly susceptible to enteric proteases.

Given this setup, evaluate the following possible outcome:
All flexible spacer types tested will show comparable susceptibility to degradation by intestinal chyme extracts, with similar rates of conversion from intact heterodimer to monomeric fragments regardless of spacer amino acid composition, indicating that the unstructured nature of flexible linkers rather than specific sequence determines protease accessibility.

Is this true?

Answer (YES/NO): YES